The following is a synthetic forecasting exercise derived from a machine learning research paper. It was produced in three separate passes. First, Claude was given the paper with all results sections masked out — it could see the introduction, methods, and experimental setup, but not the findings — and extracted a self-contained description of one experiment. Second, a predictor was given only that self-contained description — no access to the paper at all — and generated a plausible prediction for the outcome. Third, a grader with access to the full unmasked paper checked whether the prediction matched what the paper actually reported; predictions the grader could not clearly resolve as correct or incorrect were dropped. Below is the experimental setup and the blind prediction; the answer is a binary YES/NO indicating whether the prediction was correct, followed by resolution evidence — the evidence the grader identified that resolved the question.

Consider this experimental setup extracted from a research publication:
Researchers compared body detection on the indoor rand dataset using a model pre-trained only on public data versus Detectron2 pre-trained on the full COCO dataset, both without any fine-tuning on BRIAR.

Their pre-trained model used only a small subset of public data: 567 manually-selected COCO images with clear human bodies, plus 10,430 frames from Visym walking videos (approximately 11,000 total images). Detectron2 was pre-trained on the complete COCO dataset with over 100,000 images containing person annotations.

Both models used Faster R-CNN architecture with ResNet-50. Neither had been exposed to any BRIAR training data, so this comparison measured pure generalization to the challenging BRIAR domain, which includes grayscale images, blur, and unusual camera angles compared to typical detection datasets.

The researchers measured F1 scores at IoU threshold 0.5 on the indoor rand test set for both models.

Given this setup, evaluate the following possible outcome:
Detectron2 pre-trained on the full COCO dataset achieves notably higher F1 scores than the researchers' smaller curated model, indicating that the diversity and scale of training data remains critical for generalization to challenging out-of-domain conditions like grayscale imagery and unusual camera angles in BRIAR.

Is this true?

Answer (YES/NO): YES